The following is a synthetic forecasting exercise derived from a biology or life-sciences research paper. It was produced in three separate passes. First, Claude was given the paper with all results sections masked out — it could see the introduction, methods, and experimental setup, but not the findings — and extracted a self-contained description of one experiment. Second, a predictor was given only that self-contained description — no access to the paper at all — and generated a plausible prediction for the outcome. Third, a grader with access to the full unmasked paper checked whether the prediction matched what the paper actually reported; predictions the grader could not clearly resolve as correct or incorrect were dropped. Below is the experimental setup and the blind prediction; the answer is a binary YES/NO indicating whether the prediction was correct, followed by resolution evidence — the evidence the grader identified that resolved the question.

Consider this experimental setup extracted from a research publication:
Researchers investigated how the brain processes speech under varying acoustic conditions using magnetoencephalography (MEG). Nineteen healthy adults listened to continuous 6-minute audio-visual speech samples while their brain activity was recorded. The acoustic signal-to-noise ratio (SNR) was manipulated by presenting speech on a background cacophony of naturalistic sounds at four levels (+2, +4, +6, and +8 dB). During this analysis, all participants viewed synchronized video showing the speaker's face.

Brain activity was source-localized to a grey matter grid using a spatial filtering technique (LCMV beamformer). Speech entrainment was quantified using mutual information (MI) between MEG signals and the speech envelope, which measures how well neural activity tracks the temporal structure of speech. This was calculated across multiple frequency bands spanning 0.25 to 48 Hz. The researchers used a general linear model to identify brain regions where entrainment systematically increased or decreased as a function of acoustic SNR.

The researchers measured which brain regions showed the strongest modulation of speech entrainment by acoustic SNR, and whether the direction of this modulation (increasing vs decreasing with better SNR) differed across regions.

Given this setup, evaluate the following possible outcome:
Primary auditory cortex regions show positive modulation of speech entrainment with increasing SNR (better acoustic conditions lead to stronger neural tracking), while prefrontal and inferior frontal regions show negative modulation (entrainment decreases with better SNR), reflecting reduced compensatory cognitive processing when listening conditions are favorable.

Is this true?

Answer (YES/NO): NO